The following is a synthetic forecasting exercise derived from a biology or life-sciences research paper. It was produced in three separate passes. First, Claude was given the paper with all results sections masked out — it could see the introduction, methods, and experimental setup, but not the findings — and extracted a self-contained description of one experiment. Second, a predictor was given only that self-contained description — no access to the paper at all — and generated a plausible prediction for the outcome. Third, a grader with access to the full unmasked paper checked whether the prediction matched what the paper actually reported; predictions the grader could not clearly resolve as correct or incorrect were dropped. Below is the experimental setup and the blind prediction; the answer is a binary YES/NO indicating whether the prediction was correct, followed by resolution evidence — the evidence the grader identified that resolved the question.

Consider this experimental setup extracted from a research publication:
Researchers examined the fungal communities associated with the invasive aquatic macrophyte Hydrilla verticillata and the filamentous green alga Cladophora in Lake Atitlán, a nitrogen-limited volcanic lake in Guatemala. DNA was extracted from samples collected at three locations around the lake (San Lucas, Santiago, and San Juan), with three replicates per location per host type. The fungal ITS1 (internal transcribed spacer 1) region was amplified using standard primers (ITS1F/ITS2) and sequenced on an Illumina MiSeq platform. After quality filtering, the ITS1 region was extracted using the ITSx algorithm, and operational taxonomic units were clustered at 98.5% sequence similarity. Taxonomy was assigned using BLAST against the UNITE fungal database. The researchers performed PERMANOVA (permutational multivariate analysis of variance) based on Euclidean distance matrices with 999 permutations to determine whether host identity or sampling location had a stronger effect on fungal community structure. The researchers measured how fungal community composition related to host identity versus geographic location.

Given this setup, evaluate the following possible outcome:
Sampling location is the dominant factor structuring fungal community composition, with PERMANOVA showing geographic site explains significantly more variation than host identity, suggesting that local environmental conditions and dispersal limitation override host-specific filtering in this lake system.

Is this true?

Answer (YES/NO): NO